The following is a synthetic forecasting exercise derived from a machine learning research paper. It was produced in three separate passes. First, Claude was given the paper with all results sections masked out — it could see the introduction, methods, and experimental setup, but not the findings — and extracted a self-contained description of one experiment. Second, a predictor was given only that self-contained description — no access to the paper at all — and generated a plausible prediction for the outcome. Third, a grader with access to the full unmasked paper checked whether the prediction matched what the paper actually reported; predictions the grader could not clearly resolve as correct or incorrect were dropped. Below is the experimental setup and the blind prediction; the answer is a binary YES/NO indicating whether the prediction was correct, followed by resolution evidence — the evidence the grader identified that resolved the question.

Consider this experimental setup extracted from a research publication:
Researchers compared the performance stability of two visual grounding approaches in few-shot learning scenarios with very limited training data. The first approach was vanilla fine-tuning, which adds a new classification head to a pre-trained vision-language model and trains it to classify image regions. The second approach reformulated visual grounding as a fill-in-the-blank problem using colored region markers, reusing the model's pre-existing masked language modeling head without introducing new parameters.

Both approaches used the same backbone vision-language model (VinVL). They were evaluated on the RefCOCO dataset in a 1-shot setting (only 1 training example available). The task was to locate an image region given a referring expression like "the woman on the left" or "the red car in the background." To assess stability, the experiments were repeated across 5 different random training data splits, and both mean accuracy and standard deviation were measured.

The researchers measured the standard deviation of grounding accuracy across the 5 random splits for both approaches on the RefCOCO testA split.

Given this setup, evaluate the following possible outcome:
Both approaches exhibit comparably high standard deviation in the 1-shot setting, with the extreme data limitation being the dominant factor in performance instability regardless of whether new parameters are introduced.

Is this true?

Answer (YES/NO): NO